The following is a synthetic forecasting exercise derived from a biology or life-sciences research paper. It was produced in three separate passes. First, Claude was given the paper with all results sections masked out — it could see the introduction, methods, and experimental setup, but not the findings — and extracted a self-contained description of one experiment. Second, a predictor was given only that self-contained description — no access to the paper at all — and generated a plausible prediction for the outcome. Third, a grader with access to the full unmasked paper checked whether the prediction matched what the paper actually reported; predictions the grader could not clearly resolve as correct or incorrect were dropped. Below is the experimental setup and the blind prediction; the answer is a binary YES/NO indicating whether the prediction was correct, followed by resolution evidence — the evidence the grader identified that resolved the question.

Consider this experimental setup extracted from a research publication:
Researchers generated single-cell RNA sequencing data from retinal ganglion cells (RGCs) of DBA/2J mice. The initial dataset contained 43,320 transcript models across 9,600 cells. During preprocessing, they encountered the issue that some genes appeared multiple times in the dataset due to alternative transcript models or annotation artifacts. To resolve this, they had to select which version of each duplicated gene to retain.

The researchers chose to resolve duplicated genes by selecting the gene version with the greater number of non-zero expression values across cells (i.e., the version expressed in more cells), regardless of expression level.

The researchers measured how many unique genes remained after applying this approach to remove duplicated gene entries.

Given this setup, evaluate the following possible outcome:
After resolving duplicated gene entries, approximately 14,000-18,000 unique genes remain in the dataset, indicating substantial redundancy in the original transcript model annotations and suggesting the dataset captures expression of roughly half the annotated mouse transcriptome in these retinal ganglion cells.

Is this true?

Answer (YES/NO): NO